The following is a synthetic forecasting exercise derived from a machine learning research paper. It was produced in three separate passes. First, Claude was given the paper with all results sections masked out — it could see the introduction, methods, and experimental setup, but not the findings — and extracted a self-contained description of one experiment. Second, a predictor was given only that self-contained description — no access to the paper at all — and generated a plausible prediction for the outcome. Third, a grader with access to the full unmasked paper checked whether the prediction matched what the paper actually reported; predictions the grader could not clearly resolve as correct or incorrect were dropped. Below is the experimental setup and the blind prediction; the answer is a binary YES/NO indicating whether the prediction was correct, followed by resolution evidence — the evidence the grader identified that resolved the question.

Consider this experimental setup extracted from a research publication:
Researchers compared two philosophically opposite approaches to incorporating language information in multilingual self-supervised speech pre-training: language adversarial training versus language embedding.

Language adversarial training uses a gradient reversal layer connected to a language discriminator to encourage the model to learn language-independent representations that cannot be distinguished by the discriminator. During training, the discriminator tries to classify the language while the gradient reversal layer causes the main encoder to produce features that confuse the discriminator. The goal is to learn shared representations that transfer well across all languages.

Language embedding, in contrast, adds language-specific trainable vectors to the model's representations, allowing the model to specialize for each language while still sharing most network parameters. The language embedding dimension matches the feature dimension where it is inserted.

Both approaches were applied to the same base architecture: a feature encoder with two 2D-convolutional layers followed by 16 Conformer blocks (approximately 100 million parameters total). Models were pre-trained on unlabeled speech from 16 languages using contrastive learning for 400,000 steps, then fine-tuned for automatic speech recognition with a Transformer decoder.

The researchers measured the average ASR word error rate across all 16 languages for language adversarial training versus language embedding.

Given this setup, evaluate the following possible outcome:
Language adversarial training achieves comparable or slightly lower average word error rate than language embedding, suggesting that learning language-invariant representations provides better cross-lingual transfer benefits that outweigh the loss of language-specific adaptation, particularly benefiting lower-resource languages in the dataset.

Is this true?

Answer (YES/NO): YES